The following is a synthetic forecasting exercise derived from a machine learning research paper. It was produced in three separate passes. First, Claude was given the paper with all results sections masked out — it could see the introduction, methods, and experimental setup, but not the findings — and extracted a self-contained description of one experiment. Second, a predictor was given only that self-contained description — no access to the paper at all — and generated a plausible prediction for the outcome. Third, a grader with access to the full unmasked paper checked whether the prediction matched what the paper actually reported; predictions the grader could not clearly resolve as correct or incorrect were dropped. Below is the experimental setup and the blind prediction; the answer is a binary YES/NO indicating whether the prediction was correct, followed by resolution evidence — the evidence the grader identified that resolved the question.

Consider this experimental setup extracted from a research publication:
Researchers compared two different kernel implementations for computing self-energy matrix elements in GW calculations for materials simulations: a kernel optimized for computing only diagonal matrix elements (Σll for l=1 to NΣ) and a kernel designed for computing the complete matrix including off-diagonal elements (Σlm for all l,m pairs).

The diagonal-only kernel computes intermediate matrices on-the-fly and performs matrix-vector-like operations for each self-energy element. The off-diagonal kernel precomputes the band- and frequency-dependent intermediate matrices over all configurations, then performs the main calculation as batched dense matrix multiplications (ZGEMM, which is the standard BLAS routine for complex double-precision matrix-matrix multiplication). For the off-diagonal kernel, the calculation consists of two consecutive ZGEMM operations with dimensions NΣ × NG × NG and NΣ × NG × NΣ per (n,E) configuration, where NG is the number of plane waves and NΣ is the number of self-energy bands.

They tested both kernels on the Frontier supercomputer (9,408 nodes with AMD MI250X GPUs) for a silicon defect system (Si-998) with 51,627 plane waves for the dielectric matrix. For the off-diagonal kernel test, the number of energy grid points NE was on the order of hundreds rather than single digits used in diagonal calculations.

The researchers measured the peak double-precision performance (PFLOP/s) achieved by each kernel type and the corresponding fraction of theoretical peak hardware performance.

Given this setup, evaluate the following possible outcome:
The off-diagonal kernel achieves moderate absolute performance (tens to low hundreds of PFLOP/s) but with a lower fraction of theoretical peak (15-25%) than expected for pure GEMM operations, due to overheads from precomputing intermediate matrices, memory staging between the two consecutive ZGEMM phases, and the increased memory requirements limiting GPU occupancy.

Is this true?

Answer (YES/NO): NO